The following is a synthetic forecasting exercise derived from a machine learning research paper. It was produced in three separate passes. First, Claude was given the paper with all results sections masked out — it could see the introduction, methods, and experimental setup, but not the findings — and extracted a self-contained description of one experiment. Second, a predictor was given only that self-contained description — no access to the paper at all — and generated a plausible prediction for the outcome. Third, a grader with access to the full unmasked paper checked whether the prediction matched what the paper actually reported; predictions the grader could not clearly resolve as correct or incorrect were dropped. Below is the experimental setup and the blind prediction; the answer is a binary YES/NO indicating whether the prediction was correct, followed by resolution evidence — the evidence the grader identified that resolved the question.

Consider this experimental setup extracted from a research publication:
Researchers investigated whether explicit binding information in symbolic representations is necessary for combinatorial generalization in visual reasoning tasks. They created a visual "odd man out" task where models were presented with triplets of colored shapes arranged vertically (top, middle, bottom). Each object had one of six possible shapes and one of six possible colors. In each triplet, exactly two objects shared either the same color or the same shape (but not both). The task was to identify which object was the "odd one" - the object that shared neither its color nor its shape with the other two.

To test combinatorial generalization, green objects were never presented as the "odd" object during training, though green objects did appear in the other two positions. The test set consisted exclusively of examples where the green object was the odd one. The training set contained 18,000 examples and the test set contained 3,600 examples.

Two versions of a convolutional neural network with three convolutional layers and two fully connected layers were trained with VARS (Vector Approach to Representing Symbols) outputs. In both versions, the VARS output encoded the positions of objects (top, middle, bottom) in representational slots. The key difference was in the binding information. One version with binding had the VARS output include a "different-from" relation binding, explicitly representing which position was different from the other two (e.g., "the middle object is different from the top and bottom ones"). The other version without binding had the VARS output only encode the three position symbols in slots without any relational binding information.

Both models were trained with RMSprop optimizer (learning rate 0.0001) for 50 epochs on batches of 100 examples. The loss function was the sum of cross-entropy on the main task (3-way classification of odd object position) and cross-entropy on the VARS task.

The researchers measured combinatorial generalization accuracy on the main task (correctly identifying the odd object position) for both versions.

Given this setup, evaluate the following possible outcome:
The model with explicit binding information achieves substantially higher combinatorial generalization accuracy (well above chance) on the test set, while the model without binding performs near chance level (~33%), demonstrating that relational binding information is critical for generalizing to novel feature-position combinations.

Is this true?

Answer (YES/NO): YES